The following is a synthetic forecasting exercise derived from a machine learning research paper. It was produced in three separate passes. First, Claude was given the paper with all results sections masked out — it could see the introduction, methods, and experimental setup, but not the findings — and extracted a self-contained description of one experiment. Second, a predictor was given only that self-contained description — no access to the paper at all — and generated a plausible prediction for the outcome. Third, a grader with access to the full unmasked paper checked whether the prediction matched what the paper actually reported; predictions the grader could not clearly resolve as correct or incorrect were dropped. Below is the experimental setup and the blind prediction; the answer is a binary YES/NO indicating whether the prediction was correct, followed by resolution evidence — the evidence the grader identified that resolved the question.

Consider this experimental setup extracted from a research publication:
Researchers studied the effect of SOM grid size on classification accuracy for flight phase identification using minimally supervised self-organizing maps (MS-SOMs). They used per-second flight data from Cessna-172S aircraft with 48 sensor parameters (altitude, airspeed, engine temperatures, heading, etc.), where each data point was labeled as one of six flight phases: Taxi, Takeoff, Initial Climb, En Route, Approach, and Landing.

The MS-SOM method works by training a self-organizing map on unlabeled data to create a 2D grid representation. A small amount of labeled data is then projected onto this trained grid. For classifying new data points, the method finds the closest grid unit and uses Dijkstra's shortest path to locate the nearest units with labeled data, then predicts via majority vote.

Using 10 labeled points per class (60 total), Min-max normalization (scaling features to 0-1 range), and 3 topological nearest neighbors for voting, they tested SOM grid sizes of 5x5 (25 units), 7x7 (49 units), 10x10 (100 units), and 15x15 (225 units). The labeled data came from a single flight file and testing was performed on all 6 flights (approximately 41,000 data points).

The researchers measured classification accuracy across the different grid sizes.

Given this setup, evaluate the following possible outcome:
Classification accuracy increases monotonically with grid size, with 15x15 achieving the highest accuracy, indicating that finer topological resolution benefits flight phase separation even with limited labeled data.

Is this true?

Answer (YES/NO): NO